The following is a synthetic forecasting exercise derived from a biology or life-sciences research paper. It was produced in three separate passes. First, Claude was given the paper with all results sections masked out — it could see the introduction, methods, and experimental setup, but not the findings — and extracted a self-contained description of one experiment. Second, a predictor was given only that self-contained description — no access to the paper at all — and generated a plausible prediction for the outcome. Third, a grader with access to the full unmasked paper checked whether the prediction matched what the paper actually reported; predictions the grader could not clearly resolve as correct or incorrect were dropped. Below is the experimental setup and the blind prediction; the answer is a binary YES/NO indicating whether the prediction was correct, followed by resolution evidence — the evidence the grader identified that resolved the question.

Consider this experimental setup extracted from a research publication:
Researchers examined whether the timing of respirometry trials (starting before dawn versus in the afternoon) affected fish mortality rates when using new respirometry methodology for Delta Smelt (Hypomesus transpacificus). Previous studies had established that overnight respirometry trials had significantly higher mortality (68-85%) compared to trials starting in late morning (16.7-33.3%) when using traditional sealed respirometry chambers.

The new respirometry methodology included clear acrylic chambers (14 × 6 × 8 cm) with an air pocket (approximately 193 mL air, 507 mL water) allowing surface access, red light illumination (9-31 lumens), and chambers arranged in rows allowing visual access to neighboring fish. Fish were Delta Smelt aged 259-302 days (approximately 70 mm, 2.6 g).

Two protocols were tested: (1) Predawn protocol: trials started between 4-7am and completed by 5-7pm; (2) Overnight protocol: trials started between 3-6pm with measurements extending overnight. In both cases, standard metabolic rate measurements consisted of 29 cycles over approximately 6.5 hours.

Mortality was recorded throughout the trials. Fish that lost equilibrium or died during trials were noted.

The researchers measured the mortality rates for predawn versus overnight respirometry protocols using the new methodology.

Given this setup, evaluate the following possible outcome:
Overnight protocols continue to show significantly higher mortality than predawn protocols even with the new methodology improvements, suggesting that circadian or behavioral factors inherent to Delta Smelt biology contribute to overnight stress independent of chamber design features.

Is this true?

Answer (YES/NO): YES